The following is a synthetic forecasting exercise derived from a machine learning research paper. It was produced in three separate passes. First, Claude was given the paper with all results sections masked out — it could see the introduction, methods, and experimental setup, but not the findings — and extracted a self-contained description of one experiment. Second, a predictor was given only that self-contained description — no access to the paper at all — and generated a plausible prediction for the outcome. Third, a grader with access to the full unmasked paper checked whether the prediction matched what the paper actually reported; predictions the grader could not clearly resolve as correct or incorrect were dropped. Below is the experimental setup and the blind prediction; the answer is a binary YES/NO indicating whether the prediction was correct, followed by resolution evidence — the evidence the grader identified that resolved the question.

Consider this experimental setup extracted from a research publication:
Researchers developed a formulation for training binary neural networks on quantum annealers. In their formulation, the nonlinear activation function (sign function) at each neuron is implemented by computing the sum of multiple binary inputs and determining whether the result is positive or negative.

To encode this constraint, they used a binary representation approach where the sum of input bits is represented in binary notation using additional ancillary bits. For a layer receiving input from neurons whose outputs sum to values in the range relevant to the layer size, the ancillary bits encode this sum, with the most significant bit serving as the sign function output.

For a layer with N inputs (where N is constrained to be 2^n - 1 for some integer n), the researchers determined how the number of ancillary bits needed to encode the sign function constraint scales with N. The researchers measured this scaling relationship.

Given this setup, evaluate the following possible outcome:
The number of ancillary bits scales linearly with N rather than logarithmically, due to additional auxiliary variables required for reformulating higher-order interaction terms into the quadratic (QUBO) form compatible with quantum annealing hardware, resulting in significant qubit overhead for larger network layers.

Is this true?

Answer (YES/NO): NO